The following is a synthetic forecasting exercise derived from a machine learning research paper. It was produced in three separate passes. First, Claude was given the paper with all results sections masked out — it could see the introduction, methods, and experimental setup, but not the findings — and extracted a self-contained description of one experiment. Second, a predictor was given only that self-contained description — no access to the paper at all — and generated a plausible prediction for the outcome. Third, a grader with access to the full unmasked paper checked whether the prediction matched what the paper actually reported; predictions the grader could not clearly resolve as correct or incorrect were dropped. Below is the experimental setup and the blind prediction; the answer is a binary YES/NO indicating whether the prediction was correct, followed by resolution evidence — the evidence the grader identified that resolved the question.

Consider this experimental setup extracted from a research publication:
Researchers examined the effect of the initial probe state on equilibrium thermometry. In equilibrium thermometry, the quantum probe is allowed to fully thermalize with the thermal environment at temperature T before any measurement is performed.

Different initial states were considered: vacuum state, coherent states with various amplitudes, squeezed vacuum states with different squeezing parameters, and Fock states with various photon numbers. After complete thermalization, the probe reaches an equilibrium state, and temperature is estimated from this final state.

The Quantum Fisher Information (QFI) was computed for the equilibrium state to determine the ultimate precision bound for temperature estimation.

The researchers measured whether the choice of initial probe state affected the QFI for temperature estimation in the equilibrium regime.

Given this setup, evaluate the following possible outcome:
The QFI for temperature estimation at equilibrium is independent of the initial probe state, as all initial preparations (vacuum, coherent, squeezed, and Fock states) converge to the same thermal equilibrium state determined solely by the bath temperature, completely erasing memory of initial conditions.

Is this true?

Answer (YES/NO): YES